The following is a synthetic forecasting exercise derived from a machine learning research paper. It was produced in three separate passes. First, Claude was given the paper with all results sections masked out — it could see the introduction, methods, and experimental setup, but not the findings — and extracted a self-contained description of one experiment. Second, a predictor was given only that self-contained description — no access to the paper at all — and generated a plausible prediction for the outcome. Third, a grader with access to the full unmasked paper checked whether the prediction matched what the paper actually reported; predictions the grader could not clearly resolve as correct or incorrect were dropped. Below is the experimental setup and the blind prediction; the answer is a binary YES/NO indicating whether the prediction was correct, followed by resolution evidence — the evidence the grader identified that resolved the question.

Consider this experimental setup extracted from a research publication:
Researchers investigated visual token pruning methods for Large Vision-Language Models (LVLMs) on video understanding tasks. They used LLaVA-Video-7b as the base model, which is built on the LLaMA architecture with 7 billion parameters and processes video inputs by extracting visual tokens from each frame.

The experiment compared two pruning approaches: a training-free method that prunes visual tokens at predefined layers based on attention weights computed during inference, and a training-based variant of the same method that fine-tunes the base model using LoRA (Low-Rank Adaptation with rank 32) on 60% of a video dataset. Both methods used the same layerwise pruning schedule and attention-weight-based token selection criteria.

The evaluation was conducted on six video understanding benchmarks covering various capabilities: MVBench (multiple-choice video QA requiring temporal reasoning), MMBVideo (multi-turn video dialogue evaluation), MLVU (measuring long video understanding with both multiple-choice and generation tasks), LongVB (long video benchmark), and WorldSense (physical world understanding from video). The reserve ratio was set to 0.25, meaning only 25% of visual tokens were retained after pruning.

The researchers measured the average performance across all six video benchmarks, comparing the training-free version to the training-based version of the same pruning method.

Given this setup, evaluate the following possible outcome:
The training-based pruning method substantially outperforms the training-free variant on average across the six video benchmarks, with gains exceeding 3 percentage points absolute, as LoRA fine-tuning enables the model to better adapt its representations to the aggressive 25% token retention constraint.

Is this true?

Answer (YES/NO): YES